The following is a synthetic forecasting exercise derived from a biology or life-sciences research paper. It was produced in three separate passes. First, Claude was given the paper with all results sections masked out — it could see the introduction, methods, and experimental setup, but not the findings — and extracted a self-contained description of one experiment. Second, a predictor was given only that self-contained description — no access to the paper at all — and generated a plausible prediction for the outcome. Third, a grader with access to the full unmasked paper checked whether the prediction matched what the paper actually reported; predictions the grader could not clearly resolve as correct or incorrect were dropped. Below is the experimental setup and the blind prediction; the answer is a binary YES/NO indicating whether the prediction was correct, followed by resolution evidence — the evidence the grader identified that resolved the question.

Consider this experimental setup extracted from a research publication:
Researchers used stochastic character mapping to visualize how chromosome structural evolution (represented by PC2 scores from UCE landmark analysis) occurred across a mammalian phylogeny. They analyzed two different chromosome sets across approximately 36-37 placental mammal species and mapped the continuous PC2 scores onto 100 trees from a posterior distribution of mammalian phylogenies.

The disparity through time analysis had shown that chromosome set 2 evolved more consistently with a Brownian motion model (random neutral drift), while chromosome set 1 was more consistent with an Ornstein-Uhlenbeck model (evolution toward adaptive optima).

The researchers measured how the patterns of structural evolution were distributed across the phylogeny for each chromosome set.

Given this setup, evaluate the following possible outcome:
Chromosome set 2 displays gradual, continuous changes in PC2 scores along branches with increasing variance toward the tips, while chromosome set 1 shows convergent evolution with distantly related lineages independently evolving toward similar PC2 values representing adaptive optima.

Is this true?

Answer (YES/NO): NO